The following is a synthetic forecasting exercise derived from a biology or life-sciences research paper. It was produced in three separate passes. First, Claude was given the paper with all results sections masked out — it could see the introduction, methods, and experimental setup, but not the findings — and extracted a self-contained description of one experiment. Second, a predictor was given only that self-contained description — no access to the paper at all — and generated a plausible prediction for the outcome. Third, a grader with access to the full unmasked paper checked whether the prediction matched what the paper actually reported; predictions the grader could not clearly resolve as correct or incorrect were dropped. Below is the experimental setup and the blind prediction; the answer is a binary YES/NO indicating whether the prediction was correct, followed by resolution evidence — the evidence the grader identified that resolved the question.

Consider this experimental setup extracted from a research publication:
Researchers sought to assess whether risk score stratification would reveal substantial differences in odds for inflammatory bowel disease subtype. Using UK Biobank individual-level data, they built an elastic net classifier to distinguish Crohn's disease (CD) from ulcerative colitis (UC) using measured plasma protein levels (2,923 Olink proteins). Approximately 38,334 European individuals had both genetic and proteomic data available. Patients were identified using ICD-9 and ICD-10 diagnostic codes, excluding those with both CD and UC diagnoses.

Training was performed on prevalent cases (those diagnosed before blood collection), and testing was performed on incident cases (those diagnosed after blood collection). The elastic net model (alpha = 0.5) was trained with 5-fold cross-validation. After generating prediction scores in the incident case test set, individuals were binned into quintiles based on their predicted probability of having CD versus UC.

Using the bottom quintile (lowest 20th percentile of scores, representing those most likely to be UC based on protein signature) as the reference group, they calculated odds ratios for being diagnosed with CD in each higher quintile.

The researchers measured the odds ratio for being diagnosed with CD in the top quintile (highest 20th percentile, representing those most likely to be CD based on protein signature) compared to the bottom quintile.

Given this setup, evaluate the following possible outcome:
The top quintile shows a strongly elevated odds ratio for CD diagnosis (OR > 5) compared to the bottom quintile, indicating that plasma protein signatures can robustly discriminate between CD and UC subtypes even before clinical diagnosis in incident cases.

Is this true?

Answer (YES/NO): NO